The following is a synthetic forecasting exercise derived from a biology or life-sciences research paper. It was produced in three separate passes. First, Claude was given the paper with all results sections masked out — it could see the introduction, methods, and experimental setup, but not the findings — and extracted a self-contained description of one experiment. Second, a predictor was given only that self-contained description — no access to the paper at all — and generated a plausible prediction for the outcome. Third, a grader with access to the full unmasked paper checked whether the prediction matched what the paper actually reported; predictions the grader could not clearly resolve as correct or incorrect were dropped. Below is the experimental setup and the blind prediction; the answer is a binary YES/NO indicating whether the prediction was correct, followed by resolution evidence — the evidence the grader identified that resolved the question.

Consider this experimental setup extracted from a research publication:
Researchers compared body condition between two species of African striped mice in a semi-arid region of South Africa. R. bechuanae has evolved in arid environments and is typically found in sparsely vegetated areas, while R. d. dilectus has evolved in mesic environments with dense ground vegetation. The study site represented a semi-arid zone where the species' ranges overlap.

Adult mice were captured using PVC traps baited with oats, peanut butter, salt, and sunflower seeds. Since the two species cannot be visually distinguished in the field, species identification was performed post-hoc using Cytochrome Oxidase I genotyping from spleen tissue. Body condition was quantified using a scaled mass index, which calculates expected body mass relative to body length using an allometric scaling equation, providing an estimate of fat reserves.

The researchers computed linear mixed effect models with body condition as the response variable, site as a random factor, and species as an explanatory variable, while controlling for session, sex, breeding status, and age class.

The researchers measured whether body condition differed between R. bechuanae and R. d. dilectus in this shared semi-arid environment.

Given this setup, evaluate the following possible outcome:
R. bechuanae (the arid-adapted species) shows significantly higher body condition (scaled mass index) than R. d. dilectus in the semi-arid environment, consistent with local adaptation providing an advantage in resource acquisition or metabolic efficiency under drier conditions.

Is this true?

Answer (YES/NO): NO